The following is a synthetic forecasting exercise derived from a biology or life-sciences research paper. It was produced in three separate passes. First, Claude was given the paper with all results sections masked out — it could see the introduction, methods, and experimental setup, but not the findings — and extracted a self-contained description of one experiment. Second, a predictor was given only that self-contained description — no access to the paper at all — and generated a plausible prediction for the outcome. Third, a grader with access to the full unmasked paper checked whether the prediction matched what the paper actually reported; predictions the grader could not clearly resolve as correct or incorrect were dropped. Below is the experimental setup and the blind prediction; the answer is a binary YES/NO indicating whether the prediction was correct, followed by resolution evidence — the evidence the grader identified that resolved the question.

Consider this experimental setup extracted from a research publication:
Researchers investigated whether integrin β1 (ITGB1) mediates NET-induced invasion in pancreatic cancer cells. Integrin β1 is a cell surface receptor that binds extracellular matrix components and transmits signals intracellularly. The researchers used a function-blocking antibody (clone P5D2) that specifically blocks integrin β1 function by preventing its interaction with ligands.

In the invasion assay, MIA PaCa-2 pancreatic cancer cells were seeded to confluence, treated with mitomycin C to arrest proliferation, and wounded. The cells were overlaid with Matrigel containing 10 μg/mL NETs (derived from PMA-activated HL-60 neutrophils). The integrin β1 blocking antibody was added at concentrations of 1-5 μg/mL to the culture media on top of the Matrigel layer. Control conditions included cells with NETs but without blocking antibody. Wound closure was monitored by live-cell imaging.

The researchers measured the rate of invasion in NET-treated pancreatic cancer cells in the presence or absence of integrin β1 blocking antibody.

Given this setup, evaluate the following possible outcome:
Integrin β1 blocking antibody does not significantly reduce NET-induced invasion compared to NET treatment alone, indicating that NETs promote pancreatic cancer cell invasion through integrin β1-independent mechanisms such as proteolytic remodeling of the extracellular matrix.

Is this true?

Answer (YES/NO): NO